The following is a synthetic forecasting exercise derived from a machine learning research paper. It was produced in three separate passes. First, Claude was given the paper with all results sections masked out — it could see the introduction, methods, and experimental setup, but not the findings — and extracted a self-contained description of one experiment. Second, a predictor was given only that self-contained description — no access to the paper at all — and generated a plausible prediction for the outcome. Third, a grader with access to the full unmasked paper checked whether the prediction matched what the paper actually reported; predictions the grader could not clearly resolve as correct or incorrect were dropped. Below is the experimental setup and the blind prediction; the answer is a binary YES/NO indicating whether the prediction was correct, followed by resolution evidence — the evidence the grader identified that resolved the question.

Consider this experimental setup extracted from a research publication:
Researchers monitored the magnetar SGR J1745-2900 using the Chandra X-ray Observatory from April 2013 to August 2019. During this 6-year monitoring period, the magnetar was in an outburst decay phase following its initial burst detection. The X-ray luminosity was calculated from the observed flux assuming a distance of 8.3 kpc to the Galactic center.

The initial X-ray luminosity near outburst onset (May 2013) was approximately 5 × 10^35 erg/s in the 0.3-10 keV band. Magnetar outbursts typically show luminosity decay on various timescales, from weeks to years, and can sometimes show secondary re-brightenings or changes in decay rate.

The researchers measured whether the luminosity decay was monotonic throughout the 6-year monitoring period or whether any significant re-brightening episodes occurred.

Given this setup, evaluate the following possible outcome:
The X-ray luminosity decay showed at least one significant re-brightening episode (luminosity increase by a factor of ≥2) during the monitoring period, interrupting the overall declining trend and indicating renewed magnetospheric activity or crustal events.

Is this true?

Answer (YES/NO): NO